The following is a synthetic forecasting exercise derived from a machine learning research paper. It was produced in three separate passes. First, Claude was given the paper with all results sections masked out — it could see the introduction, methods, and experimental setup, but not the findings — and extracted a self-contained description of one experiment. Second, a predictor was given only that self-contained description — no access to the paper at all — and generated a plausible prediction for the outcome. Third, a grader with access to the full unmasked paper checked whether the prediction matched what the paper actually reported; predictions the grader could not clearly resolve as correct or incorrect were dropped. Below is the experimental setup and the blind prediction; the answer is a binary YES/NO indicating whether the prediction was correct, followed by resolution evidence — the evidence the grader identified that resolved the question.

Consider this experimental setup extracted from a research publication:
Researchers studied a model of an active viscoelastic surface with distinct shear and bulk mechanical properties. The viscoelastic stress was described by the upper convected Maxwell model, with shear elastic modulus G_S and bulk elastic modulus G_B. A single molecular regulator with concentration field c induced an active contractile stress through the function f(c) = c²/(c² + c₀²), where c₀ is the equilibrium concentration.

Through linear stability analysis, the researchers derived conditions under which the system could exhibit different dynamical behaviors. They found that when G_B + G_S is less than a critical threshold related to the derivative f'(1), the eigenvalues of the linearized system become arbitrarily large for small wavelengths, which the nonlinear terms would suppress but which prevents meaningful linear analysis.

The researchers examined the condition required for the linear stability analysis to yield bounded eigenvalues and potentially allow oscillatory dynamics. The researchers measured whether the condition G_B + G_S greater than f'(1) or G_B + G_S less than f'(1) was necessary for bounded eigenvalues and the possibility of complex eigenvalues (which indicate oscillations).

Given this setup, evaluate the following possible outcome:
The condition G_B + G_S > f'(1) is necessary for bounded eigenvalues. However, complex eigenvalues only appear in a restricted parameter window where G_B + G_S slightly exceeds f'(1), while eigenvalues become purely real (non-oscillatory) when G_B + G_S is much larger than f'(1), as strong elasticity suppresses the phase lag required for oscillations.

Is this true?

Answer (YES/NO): NO